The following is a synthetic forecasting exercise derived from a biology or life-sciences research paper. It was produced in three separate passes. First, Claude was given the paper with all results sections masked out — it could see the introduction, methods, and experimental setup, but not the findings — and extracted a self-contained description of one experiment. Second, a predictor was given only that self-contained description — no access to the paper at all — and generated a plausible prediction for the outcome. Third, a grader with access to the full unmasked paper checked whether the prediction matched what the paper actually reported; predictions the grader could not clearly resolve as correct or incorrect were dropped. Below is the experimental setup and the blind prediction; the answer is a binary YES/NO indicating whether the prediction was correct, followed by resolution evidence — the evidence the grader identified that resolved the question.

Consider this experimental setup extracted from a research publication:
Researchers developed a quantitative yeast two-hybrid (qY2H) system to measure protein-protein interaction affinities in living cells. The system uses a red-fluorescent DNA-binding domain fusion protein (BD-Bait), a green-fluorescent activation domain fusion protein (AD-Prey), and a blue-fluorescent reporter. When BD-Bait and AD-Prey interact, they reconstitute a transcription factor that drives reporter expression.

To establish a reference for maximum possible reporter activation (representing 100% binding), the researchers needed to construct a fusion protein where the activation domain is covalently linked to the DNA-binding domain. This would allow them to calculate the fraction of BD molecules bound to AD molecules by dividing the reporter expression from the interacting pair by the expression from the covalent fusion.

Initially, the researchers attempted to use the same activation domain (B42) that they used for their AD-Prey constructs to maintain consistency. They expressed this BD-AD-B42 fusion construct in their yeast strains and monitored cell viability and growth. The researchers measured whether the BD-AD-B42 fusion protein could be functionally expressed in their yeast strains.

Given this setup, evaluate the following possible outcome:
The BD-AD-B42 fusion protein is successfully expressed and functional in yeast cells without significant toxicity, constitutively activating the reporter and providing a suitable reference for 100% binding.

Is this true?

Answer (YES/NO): NO